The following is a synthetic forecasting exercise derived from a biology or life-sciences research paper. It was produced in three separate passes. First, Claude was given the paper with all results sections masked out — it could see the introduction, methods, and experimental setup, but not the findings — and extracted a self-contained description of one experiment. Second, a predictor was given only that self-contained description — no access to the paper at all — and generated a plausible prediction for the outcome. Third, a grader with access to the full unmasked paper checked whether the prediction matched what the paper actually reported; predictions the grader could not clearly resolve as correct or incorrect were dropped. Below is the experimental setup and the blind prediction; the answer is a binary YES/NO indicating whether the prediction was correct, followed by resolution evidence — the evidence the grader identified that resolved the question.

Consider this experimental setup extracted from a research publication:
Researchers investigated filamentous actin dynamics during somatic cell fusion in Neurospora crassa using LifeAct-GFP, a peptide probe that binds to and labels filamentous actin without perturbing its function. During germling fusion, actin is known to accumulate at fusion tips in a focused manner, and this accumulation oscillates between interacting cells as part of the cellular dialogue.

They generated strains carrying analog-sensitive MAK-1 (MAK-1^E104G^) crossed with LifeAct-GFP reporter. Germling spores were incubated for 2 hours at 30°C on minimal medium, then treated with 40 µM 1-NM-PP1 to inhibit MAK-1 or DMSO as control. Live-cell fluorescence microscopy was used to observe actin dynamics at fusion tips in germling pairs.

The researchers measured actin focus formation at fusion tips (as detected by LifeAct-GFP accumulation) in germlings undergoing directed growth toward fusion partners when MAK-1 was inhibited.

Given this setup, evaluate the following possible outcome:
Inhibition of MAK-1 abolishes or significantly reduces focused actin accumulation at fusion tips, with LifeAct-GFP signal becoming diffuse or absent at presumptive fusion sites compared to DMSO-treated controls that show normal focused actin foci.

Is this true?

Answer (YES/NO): YES